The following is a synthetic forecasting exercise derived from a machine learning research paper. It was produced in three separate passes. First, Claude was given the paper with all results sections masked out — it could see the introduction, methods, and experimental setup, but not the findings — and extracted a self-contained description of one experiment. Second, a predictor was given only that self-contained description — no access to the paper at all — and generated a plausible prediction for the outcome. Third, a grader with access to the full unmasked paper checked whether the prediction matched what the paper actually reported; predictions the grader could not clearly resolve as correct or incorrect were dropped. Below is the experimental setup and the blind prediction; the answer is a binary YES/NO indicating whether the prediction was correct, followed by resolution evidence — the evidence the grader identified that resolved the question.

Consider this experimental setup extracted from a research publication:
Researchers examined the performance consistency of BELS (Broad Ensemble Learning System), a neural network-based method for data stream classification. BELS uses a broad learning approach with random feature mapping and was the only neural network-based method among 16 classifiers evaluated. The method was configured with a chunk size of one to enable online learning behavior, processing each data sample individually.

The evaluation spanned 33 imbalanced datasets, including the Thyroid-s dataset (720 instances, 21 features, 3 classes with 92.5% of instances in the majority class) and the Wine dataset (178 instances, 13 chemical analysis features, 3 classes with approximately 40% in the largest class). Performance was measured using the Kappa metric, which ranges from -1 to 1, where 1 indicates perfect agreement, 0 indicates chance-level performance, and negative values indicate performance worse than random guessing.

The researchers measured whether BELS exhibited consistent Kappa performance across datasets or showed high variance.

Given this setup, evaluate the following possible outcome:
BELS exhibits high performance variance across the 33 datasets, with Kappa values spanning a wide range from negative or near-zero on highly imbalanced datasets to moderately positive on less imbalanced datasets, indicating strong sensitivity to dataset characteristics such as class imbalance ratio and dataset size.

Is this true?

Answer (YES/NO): NO